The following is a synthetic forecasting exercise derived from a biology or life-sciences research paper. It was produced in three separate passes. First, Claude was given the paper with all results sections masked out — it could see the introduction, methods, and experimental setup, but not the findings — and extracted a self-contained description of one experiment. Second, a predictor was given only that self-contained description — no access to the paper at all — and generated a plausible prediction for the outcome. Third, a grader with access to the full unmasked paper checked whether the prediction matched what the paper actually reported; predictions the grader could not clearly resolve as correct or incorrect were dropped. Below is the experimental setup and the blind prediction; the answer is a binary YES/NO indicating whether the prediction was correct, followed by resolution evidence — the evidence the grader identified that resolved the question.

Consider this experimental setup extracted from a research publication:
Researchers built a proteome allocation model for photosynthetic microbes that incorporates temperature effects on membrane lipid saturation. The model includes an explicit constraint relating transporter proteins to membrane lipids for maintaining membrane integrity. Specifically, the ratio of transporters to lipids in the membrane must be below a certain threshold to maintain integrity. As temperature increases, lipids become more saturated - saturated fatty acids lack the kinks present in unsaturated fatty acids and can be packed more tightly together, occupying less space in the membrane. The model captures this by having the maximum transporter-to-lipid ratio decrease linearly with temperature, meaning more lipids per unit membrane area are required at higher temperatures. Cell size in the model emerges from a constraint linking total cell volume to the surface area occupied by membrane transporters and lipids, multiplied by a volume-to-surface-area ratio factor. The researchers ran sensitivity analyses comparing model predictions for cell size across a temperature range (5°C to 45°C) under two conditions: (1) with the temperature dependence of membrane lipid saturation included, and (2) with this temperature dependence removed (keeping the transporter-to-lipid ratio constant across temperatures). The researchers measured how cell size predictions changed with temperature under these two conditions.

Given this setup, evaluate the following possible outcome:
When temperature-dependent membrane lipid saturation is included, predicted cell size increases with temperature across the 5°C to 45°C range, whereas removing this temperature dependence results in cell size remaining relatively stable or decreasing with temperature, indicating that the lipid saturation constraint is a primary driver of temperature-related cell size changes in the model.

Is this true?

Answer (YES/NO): NO